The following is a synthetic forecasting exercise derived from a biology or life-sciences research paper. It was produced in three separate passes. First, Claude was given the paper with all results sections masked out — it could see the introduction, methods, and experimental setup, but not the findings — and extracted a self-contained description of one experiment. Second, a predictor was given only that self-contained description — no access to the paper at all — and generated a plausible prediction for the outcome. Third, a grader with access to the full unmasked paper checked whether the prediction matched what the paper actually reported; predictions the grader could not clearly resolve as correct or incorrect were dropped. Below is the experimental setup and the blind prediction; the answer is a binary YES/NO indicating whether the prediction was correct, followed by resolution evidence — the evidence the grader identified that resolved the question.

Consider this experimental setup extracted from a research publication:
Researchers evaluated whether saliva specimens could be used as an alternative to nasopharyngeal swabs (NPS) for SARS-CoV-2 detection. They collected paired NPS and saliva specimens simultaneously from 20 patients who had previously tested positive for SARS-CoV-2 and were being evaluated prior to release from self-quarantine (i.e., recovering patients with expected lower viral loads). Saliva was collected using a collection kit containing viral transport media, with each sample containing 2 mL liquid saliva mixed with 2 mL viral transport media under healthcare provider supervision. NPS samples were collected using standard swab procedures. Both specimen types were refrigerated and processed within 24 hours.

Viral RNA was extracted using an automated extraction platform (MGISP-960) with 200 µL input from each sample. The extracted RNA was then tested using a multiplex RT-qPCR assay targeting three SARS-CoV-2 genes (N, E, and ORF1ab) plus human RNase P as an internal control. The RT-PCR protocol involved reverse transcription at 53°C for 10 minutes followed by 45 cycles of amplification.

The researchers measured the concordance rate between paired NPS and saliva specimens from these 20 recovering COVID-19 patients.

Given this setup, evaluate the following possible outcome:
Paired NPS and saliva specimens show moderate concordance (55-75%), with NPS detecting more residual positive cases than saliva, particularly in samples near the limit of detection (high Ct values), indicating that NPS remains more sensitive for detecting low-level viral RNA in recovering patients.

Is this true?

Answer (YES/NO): NO